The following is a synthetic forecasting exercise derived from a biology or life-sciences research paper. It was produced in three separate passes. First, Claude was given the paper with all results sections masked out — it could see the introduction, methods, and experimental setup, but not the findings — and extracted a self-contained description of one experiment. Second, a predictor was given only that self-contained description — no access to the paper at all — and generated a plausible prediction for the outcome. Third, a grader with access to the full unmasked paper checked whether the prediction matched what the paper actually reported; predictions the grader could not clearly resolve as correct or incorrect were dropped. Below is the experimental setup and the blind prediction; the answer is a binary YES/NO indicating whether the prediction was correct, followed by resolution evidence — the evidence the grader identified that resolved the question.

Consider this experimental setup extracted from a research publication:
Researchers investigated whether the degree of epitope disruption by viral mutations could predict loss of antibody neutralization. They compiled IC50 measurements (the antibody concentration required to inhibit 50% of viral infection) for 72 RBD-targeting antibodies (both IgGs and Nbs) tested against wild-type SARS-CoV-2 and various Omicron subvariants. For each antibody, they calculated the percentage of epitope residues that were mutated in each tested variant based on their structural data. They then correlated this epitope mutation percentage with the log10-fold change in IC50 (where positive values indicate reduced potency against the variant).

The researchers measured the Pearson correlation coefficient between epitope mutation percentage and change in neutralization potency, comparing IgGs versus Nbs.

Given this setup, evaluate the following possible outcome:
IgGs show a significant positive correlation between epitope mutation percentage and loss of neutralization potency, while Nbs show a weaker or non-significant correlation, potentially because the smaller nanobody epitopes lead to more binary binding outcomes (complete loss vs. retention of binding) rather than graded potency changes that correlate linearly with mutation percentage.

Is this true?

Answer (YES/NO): NO